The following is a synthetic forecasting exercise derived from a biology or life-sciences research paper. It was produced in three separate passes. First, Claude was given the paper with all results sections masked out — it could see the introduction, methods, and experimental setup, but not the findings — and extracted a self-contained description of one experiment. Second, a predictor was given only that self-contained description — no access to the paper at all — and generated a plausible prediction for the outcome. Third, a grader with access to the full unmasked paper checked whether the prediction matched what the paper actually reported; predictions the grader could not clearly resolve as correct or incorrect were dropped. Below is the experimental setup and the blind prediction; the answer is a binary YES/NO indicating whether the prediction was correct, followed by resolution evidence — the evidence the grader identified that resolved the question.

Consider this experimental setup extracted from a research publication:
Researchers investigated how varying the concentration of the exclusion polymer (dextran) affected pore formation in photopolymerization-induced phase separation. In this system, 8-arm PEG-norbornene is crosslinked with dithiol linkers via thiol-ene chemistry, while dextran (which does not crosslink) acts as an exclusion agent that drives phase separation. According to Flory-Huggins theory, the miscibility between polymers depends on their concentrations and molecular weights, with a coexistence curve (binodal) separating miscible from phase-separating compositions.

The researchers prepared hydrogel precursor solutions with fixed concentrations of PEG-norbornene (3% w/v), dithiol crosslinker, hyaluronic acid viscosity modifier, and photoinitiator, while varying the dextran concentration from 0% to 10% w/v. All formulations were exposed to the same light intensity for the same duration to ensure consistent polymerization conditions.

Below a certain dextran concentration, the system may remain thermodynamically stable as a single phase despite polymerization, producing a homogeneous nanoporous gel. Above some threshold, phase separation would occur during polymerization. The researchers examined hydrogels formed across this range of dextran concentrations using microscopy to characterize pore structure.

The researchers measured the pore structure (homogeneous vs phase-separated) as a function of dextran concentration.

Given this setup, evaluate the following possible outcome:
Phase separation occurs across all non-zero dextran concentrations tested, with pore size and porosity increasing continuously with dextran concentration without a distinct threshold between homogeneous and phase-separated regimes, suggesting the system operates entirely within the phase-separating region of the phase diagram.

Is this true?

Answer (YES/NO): NO